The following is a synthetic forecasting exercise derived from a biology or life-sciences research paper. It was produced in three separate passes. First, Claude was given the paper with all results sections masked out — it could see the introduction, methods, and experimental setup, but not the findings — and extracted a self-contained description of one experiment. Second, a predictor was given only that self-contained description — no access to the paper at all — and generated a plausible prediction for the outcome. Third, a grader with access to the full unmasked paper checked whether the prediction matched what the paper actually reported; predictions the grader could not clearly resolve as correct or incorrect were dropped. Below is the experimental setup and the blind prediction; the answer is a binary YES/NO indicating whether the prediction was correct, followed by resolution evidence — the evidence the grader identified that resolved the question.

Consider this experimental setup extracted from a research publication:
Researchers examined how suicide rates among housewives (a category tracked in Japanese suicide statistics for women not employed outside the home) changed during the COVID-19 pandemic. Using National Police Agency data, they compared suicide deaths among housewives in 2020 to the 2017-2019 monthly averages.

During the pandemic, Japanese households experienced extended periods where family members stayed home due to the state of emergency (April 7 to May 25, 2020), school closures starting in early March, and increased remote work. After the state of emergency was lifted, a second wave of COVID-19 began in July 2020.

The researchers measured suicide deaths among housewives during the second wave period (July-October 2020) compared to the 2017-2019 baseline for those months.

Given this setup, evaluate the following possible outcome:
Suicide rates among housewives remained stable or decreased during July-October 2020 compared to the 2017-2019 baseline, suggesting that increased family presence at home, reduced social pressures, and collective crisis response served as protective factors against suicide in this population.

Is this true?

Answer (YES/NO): NO